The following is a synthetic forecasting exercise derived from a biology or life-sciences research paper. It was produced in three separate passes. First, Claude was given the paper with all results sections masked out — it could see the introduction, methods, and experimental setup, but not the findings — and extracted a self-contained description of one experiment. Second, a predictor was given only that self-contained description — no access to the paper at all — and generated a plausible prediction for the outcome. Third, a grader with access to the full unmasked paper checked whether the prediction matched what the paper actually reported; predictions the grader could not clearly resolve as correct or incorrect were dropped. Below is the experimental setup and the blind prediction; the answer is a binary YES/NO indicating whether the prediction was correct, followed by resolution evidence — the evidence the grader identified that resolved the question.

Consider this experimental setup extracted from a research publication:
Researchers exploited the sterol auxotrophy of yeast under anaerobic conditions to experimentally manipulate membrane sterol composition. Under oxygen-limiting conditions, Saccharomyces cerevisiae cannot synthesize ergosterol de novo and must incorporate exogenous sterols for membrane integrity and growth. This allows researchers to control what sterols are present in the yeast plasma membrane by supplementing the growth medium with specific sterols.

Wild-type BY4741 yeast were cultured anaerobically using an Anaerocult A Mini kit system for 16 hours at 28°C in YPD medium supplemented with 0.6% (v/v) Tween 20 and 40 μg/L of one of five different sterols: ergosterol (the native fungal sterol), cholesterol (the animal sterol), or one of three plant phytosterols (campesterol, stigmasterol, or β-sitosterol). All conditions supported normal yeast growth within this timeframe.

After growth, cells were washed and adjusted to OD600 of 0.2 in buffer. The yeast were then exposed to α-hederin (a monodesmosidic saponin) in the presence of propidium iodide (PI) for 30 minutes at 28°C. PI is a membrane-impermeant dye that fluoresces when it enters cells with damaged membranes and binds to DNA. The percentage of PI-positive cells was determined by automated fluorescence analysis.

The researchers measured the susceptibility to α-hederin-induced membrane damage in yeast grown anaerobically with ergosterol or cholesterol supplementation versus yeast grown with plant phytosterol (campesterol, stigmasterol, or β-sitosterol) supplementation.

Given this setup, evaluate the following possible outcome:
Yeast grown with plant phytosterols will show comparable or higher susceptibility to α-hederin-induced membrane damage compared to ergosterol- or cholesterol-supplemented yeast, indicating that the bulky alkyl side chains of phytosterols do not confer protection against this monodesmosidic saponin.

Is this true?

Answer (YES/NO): NO